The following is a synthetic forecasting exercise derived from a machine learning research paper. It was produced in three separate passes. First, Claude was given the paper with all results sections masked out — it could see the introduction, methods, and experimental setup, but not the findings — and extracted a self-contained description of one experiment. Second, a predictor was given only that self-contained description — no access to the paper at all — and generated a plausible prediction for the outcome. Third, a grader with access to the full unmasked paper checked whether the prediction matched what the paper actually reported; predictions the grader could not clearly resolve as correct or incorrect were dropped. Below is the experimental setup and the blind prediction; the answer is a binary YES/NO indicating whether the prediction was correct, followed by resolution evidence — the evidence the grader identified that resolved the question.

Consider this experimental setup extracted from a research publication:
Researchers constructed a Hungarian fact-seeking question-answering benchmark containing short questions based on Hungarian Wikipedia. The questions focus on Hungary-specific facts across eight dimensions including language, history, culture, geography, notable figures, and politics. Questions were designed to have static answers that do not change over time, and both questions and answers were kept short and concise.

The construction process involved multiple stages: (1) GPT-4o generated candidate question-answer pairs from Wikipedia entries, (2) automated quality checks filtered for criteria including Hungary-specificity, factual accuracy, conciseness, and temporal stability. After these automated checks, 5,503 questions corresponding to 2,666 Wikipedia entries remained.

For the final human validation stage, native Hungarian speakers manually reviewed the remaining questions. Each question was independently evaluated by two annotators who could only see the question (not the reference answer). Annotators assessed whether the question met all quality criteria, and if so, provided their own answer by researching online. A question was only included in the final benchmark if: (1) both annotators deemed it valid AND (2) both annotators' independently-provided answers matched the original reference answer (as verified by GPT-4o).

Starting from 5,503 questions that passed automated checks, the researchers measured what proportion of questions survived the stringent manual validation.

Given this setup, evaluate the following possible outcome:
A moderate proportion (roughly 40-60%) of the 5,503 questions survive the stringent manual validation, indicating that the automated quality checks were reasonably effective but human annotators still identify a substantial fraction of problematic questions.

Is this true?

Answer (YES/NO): NO